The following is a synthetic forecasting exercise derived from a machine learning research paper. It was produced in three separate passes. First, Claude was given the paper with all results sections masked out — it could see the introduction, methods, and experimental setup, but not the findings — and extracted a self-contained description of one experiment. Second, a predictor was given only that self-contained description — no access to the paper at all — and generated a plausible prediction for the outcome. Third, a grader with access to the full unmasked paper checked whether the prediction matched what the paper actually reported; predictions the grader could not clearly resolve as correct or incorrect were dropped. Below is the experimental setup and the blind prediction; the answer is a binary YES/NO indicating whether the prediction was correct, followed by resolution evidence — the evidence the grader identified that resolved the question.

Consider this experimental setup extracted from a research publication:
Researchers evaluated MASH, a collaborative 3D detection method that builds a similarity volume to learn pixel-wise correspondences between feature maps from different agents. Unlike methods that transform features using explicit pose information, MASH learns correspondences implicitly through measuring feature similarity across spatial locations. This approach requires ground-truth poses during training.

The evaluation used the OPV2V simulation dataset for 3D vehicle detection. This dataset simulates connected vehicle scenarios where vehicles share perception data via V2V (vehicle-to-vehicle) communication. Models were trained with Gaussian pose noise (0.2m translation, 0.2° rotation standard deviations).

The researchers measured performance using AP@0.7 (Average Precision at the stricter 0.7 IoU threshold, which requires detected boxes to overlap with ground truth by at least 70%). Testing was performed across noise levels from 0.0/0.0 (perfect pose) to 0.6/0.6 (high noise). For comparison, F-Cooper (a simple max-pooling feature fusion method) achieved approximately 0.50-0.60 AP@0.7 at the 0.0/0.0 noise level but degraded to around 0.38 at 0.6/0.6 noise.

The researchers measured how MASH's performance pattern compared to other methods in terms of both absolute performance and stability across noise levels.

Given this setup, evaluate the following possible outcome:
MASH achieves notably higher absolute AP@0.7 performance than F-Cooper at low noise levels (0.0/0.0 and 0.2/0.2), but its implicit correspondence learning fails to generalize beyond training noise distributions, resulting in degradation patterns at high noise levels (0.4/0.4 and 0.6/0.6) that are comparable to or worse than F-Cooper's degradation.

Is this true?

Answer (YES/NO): NO